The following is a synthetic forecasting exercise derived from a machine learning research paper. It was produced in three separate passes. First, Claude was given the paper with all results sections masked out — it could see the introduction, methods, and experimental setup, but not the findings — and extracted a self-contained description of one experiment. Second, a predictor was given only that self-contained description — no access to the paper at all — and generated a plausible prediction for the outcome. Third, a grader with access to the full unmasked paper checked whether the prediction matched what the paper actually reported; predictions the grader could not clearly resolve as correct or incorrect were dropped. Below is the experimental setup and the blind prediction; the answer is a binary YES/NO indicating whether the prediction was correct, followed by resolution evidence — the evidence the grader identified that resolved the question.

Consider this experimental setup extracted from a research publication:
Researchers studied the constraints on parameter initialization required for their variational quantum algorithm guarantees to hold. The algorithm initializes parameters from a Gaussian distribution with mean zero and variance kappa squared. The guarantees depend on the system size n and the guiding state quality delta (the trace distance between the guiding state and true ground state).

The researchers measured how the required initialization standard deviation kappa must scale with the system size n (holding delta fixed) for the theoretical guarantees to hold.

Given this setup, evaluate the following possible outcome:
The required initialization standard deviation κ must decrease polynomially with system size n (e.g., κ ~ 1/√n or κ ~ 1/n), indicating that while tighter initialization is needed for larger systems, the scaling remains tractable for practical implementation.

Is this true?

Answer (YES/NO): YES